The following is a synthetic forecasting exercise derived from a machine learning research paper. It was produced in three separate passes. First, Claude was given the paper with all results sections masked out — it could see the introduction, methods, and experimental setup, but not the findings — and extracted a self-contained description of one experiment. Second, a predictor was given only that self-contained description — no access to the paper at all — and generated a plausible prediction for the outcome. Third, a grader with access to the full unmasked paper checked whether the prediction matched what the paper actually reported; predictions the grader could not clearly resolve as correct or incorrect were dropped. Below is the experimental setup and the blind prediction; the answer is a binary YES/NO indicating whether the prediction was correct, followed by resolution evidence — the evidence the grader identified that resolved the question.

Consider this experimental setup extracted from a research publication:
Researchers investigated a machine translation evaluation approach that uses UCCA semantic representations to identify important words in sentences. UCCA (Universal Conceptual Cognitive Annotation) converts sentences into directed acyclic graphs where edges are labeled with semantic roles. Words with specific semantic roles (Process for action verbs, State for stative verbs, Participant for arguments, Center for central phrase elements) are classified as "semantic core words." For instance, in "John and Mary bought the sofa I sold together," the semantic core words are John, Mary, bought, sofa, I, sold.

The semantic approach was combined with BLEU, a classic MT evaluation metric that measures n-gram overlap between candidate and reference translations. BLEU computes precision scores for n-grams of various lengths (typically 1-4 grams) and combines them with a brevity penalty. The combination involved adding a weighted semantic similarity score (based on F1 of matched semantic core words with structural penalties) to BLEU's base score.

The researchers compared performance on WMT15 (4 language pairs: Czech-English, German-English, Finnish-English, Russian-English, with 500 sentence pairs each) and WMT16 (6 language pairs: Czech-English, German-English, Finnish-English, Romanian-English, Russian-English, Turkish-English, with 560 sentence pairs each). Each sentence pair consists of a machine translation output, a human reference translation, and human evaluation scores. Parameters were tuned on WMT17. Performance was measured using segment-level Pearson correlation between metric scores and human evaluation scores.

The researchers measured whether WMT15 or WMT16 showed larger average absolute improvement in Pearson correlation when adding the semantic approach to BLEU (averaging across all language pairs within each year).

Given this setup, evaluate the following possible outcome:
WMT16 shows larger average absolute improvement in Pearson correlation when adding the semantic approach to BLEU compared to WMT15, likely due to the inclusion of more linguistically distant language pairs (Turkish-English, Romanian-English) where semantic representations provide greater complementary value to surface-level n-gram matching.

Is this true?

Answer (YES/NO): NO